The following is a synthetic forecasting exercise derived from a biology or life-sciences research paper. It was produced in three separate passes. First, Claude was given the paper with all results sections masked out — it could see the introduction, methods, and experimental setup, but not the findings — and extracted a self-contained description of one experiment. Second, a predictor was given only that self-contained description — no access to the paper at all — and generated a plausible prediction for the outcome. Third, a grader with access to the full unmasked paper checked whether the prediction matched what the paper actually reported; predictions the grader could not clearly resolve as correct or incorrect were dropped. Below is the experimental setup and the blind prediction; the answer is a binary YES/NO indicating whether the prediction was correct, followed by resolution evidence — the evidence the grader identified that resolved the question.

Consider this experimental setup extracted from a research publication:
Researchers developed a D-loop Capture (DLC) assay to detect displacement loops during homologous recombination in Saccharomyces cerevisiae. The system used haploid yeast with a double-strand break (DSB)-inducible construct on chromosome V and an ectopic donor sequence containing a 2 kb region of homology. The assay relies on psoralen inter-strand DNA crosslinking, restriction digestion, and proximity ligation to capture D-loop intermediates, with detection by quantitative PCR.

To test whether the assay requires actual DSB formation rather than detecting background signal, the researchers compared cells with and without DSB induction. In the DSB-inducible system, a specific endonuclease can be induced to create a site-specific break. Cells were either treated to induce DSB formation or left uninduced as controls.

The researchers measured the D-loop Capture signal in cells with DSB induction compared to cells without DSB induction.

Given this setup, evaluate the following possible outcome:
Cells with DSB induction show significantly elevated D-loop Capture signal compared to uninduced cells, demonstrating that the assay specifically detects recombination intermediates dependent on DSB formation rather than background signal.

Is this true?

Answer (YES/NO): YES